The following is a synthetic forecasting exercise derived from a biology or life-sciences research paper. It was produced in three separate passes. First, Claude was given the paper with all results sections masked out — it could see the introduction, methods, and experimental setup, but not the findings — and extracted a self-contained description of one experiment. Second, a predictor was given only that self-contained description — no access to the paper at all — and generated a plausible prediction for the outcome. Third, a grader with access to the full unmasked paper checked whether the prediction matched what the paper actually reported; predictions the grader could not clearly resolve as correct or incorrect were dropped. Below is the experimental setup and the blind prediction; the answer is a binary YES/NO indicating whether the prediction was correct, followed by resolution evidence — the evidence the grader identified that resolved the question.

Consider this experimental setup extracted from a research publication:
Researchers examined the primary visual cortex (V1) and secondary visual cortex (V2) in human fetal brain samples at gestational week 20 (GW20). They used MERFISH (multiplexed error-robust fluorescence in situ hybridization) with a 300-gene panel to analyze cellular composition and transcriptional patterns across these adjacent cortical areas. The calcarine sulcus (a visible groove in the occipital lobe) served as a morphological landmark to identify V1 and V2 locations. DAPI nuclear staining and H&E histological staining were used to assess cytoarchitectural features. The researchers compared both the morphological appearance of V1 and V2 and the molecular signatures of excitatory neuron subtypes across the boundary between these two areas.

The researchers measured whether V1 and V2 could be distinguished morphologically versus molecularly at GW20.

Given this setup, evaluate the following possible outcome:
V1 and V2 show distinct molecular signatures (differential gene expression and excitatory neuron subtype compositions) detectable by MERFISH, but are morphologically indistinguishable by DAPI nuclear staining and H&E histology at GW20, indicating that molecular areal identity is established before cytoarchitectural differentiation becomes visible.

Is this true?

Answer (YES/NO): YES